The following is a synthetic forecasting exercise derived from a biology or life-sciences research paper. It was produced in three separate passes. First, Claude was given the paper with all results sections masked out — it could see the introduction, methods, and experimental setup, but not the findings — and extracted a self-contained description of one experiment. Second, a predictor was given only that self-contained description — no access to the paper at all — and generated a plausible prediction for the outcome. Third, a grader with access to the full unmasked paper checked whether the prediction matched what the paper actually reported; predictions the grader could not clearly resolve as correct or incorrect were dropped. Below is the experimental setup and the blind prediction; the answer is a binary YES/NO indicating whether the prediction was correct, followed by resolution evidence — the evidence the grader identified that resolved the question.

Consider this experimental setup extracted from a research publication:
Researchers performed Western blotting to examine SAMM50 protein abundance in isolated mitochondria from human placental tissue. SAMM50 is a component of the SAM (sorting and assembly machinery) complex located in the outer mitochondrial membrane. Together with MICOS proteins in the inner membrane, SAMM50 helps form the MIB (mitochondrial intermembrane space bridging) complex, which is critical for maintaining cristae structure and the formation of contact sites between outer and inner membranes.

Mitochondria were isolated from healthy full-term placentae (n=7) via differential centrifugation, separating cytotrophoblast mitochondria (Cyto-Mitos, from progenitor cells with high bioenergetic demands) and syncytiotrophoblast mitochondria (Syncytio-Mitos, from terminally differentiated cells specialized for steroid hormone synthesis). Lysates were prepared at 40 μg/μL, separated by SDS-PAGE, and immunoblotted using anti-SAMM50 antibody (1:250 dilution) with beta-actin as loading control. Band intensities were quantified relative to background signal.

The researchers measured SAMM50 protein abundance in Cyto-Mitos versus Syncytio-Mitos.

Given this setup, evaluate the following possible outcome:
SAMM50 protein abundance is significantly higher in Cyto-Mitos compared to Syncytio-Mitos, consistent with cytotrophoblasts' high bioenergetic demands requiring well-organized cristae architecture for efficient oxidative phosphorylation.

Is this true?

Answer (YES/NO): YES